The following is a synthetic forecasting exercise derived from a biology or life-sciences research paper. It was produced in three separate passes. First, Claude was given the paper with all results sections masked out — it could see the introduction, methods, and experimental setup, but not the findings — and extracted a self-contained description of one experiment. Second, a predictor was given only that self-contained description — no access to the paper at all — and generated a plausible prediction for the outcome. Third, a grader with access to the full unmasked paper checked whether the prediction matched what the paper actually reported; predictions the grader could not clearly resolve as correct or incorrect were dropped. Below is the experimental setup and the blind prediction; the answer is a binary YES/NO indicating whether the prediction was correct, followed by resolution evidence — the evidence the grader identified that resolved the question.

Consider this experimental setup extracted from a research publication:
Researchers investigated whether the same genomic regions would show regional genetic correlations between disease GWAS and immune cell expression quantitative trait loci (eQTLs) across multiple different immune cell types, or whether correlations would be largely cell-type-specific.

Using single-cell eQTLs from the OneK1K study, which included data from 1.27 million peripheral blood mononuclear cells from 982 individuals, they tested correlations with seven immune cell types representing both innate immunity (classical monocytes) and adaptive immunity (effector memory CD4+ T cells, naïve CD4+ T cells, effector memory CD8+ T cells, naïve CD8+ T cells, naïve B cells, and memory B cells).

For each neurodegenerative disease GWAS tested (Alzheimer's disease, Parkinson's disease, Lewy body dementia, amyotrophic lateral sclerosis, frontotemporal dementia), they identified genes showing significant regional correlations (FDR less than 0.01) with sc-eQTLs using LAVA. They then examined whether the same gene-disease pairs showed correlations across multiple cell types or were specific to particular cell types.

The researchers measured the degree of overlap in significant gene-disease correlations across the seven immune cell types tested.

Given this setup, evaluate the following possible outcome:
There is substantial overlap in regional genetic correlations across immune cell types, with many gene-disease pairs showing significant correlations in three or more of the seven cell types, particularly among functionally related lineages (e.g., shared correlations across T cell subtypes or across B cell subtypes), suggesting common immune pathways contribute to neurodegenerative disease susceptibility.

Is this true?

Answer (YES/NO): NO